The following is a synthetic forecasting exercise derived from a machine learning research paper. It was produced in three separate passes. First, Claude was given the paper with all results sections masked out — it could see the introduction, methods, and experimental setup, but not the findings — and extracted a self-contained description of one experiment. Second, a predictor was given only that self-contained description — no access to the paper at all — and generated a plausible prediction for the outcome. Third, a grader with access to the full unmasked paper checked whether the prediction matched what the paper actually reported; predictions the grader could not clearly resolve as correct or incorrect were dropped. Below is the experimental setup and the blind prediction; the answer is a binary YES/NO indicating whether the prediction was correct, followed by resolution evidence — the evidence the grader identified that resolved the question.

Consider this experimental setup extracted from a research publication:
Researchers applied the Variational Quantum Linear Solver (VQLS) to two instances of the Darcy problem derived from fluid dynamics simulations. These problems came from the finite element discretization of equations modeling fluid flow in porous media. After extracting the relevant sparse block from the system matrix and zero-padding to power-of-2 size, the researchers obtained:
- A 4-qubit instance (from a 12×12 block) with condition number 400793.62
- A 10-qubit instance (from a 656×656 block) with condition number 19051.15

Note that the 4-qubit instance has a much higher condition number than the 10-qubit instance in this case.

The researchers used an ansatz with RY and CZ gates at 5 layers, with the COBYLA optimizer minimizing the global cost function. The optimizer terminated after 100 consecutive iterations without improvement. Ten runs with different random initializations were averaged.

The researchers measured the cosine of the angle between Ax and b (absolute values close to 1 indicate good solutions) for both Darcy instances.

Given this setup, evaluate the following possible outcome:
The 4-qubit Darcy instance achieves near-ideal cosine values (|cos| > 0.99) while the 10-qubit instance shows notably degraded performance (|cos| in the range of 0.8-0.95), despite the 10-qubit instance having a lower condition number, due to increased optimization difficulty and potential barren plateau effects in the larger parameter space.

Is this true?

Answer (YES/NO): NO